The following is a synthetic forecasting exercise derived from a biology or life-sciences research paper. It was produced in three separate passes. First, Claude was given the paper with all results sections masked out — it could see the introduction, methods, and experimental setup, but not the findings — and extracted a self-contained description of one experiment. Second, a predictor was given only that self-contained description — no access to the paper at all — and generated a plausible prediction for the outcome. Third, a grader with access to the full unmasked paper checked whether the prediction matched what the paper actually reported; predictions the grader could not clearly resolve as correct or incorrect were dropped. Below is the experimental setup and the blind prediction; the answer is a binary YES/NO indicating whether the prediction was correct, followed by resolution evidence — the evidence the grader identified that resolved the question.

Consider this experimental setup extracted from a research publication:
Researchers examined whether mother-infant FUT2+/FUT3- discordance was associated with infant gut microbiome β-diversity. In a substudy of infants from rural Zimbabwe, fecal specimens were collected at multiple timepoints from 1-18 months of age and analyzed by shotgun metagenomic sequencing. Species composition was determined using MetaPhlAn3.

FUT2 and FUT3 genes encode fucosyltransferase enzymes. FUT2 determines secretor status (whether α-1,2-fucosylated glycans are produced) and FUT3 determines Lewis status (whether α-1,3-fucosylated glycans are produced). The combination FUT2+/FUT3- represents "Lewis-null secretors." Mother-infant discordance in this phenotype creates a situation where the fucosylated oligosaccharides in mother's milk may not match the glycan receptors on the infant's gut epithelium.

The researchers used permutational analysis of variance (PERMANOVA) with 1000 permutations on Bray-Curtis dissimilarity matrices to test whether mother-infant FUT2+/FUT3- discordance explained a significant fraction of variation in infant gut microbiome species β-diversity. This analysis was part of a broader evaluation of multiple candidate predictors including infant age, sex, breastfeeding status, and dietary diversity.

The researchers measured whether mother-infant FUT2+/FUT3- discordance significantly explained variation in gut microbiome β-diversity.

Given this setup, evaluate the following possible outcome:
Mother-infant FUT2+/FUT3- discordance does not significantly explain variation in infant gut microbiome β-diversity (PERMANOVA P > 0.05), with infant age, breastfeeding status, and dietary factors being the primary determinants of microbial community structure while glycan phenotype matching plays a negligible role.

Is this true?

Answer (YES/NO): NO